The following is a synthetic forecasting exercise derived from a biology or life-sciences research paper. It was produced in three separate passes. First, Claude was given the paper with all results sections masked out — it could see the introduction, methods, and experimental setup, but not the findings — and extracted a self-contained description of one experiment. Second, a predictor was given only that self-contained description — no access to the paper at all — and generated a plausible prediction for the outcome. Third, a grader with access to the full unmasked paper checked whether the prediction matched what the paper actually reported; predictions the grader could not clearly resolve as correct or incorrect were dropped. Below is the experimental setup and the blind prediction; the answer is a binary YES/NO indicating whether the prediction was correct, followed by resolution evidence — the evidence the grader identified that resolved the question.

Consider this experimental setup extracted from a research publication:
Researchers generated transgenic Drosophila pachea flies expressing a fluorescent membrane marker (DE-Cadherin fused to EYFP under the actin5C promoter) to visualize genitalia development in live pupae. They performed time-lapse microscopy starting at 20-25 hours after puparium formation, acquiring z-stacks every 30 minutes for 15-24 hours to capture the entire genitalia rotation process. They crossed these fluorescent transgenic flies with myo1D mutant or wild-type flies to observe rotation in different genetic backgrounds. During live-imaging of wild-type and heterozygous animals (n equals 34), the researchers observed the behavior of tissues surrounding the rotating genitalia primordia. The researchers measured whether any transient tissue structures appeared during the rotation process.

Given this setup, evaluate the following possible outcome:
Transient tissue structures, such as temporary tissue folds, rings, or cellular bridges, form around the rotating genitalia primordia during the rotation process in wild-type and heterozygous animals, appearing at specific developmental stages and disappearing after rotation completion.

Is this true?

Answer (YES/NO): YES